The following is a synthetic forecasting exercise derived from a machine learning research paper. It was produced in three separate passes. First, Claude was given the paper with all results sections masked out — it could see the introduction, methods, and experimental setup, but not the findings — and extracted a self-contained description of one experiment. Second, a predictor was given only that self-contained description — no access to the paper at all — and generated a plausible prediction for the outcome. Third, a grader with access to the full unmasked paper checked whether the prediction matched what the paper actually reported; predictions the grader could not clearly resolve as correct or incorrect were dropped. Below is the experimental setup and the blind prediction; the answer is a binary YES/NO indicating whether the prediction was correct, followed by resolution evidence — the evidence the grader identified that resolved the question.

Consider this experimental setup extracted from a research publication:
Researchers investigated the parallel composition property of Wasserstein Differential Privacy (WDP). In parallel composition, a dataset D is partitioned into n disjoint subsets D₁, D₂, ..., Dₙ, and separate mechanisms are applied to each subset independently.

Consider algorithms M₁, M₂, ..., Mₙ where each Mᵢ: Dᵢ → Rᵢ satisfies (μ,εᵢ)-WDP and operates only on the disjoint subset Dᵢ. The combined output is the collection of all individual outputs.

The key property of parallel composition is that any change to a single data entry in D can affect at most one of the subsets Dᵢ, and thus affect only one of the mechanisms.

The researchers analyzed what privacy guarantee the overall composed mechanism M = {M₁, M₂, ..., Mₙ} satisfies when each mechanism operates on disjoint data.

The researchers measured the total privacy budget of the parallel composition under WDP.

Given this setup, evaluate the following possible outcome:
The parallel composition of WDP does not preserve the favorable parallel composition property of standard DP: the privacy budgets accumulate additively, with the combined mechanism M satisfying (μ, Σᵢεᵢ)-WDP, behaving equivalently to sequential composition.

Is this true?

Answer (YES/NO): NO